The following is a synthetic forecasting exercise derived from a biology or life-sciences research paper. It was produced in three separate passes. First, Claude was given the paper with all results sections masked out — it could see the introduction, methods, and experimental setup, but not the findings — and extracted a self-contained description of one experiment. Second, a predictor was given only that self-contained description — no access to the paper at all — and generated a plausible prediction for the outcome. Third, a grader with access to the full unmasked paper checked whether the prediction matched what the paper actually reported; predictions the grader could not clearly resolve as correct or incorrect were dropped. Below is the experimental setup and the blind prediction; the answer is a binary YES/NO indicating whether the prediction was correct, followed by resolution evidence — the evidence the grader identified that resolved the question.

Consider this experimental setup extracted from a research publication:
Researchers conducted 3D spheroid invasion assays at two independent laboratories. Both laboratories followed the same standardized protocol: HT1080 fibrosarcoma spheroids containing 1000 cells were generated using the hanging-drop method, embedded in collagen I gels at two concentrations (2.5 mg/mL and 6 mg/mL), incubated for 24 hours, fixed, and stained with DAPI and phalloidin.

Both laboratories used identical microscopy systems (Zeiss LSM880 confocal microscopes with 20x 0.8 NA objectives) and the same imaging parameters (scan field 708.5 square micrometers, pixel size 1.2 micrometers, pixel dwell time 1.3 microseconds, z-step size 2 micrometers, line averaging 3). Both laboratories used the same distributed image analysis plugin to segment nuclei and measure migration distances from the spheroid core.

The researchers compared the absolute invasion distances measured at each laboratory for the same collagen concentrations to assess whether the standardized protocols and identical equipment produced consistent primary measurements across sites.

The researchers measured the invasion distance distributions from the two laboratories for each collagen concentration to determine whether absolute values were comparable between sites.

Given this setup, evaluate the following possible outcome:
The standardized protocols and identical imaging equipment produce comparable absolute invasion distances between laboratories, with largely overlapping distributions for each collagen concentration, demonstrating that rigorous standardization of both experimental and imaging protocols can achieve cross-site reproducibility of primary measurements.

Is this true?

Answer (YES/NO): NO